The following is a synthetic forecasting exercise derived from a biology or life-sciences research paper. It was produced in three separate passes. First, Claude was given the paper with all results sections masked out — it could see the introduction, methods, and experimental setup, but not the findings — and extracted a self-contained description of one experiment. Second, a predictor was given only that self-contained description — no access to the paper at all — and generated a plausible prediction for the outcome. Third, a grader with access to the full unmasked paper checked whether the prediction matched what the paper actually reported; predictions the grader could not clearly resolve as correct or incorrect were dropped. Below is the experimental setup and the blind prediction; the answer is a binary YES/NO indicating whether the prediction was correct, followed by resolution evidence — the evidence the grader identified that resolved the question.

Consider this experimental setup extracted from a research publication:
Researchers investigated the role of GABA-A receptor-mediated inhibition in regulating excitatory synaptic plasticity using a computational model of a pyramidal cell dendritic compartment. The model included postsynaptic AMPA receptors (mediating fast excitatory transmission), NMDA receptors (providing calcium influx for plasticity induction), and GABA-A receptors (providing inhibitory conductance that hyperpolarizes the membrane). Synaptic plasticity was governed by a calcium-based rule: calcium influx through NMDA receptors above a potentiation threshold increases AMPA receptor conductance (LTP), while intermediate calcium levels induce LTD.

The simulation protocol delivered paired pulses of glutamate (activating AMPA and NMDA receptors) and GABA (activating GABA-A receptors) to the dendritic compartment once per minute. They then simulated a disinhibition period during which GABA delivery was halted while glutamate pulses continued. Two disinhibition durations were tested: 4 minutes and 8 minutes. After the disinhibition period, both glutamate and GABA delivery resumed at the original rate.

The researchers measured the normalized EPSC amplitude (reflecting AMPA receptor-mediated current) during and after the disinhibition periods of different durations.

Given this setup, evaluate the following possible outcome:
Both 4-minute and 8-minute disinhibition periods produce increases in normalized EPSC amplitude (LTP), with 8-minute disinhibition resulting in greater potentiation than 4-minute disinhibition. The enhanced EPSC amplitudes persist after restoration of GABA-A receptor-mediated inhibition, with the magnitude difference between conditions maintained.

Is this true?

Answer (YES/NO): NO